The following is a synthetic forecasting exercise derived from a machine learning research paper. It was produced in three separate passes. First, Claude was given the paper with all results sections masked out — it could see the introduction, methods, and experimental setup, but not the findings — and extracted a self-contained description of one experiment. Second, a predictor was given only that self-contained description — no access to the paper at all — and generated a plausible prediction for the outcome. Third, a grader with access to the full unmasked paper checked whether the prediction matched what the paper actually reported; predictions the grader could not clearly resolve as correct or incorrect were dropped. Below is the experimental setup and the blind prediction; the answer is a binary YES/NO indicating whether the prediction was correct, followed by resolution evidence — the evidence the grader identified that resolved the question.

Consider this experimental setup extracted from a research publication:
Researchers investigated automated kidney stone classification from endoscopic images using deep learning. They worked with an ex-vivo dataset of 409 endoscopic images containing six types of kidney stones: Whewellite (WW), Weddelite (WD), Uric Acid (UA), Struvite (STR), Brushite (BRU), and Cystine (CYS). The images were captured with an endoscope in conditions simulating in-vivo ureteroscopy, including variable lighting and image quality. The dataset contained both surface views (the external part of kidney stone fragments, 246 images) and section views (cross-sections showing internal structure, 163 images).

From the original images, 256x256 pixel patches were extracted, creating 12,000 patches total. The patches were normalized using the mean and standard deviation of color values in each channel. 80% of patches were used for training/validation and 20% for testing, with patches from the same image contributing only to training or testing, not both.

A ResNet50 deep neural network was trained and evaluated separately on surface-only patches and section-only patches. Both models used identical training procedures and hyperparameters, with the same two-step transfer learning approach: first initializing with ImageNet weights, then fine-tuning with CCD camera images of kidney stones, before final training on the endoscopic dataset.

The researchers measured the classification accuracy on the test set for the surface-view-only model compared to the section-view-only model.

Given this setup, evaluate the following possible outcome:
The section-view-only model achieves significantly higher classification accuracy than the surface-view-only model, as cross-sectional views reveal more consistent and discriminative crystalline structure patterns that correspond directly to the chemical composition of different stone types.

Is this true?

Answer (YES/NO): YES